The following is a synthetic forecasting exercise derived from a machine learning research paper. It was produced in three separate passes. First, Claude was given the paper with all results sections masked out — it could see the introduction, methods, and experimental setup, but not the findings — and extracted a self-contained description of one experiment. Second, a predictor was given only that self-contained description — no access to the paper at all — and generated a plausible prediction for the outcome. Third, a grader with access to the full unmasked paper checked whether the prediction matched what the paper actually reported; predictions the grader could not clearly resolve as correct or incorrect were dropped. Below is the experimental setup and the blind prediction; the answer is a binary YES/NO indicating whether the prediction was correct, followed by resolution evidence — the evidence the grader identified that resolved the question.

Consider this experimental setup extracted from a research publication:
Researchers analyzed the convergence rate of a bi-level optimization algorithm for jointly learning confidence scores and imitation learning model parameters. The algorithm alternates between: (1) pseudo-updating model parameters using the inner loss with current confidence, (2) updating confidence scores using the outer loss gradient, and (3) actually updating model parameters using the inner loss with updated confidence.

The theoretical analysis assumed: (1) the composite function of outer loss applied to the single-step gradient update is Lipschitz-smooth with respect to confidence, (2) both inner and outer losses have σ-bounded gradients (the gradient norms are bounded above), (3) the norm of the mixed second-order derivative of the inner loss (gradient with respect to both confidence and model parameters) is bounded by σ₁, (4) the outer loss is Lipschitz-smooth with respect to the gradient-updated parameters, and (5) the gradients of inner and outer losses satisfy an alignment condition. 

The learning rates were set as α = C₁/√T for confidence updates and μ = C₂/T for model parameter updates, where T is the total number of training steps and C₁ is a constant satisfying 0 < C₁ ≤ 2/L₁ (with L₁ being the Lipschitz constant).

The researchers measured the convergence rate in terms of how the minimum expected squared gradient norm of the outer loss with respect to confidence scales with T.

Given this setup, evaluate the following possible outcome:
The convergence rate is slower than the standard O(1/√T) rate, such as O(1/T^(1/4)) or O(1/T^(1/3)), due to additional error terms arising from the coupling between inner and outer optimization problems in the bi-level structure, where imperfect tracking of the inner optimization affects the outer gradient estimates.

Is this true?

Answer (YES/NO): NO